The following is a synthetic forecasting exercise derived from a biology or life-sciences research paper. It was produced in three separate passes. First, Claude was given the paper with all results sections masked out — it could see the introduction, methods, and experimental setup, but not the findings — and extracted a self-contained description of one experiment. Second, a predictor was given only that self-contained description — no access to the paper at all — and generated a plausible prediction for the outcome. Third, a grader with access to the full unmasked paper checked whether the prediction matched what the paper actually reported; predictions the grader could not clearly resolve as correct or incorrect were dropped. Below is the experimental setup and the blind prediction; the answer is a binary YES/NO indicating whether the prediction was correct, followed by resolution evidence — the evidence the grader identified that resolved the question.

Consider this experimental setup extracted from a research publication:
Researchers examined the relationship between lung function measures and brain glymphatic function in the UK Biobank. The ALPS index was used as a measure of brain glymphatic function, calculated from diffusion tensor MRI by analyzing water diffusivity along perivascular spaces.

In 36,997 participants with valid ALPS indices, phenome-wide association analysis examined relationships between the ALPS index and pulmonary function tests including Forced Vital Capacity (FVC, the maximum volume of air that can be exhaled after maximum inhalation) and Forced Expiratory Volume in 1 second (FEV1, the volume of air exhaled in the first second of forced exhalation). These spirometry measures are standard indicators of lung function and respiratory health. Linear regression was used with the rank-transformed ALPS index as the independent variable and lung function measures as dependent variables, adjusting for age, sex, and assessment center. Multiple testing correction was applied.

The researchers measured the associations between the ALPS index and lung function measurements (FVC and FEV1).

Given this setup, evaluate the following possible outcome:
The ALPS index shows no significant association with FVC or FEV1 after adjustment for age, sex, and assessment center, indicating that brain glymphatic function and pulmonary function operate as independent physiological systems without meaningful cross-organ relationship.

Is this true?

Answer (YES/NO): NO